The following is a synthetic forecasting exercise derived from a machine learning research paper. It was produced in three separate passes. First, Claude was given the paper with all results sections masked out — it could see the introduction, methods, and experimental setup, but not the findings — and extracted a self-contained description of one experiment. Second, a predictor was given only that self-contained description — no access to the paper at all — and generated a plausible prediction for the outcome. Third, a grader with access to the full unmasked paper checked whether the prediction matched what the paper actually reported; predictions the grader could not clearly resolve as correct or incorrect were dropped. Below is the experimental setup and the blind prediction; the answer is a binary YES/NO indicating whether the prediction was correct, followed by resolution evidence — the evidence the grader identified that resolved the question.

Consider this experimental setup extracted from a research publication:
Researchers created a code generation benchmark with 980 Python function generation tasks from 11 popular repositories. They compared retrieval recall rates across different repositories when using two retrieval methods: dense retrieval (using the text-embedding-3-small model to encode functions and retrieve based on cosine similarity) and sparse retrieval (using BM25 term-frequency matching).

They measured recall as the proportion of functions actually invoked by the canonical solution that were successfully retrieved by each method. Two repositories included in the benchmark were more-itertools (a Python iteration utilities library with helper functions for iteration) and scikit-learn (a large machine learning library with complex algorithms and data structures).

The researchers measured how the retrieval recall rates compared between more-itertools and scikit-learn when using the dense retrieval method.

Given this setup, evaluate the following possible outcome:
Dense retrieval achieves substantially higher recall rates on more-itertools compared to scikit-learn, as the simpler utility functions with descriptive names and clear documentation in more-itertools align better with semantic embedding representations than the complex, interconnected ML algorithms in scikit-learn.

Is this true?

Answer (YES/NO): YES